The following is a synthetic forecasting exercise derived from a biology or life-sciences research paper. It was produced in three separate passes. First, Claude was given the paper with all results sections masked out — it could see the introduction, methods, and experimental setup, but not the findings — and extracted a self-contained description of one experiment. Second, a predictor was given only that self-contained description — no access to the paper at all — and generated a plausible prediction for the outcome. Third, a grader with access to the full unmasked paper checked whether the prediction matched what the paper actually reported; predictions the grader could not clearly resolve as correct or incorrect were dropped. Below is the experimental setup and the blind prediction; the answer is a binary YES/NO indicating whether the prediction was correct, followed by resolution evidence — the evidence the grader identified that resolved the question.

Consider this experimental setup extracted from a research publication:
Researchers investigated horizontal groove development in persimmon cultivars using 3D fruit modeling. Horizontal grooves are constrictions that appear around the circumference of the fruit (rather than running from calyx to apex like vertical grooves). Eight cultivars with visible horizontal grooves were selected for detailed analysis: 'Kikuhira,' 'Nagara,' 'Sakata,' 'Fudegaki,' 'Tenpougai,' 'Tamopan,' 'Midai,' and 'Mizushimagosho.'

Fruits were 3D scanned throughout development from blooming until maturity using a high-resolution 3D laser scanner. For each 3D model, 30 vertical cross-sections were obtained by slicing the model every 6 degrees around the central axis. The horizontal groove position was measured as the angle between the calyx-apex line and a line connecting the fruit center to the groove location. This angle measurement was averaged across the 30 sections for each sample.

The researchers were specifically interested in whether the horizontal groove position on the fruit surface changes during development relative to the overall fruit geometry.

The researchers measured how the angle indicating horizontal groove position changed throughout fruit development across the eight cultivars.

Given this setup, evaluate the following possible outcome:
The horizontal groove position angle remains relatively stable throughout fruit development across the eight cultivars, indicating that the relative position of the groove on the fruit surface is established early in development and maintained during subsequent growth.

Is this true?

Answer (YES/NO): NO